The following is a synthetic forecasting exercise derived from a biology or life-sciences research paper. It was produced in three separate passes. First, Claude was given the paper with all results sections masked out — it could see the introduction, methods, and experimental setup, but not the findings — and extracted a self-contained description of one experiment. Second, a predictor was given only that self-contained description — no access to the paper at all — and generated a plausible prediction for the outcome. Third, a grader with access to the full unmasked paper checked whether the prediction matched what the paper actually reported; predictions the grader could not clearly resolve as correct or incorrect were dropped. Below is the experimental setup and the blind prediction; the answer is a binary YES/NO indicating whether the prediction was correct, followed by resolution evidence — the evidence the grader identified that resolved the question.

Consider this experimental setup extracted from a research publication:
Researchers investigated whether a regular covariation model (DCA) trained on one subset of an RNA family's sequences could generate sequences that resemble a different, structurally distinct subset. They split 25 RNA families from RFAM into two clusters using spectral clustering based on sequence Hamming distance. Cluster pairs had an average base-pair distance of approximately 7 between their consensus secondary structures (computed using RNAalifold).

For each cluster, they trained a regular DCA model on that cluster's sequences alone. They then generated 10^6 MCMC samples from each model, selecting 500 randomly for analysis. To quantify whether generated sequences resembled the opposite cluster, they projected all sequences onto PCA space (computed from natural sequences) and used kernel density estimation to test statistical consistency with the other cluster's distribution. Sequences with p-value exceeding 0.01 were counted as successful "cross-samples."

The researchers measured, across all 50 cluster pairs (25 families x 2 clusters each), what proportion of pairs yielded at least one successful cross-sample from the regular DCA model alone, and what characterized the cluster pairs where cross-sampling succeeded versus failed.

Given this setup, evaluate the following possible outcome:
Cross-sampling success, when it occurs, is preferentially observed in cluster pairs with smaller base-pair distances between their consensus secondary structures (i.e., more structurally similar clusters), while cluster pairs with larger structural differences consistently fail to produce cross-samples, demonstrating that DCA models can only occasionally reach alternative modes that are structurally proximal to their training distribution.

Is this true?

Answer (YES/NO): YES